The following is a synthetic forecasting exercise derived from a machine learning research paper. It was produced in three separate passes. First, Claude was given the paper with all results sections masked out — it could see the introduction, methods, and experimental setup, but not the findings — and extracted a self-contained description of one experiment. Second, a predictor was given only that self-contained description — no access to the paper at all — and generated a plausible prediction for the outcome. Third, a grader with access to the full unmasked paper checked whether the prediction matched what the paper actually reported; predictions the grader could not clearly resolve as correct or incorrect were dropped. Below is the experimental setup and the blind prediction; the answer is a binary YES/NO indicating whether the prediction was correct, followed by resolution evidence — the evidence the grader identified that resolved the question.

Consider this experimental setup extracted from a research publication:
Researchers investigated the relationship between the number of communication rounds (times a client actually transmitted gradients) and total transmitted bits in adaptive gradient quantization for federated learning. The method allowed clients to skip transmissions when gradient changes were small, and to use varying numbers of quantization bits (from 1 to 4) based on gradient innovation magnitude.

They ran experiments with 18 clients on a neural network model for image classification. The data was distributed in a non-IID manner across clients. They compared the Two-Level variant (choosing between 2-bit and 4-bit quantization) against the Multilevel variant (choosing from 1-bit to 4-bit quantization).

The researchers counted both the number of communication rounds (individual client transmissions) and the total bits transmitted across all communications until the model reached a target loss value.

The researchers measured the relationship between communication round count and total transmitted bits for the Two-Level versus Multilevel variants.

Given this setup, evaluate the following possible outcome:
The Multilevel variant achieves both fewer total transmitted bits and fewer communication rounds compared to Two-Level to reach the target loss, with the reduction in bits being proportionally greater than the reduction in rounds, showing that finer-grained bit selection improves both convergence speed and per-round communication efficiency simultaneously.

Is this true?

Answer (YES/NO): YES